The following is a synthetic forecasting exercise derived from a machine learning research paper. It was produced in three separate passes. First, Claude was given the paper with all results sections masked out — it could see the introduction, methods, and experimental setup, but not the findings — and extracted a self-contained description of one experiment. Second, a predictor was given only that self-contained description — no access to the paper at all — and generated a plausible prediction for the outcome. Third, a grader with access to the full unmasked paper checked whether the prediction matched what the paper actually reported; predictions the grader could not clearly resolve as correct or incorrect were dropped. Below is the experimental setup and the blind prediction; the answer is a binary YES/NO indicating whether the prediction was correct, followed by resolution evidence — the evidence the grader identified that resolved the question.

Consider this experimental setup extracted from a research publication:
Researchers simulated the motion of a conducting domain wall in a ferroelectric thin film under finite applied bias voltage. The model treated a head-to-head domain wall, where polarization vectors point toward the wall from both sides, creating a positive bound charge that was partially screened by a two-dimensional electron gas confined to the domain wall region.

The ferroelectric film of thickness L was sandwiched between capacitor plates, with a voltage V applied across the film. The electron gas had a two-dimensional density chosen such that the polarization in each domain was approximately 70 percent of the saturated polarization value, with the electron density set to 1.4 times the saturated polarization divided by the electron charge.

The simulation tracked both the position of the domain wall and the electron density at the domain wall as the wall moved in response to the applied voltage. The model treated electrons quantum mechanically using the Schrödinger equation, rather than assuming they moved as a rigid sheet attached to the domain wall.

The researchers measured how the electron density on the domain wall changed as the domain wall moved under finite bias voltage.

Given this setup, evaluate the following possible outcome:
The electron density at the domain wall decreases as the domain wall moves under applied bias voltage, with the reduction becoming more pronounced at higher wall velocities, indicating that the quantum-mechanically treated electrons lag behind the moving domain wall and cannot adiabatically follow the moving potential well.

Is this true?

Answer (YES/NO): NO